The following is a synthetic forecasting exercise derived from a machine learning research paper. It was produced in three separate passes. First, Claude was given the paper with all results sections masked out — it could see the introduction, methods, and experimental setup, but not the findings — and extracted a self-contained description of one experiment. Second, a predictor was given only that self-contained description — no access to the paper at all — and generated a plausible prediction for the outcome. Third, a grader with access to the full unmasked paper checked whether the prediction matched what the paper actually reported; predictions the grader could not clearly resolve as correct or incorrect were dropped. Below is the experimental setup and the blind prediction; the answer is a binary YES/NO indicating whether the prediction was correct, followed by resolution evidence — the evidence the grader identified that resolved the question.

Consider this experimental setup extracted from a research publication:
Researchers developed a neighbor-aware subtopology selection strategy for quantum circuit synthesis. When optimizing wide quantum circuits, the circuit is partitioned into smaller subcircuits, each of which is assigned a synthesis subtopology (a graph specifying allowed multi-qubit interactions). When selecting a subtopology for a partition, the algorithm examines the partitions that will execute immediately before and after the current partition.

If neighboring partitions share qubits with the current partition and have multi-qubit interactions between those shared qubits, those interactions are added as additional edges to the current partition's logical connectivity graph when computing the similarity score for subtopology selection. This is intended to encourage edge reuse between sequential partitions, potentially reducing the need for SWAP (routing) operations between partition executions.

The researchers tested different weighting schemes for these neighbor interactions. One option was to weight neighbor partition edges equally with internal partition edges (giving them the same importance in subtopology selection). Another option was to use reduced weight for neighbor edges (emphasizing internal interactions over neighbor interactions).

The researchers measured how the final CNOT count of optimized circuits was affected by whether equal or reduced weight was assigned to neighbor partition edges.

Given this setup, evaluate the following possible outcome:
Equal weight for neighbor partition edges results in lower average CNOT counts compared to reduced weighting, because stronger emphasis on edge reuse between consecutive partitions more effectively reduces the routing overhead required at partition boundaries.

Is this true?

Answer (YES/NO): YES